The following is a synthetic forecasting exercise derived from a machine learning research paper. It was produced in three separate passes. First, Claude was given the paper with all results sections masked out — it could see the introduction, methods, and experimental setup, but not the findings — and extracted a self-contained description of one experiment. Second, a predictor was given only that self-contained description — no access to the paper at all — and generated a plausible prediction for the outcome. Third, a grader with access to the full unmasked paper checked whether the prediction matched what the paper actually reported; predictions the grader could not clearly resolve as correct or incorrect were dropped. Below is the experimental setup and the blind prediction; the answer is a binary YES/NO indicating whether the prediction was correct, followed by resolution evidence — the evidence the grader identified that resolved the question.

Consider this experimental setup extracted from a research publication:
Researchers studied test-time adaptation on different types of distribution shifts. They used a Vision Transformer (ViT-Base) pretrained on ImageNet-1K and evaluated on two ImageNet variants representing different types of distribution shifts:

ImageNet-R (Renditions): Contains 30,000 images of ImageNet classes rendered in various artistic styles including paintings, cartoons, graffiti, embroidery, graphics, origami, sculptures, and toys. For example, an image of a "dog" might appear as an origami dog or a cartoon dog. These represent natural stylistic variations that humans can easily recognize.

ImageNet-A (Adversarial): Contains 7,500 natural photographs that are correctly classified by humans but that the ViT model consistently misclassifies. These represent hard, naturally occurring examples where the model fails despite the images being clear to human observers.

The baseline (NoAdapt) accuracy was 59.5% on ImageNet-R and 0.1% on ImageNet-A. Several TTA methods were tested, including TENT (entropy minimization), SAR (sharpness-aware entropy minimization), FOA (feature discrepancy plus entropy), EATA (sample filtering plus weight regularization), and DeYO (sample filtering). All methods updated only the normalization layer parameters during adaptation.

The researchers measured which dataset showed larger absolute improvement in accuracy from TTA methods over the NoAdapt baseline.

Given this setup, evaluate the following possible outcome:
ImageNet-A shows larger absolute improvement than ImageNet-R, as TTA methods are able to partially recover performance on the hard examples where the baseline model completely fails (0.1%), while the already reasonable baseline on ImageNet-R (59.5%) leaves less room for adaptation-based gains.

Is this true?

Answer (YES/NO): YES